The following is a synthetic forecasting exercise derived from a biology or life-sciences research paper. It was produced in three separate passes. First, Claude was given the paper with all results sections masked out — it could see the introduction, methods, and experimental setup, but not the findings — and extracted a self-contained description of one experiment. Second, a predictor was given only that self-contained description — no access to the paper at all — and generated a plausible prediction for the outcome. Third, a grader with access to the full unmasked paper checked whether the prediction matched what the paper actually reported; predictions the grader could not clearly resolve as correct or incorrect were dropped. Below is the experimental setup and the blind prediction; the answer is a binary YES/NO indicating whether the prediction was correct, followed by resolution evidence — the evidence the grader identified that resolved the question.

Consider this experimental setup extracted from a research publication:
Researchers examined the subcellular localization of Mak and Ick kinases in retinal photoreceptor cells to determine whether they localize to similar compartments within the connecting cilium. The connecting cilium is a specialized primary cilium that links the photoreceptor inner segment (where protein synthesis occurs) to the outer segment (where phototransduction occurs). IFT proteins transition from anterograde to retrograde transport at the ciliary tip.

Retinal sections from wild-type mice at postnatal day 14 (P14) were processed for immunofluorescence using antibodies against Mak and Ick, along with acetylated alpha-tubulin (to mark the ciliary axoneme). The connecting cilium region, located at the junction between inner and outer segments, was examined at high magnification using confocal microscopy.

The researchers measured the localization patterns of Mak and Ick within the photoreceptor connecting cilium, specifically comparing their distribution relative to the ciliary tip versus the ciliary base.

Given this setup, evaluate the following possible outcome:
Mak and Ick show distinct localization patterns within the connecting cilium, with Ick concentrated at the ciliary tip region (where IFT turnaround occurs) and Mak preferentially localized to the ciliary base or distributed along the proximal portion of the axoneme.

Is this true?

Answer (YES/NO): NO